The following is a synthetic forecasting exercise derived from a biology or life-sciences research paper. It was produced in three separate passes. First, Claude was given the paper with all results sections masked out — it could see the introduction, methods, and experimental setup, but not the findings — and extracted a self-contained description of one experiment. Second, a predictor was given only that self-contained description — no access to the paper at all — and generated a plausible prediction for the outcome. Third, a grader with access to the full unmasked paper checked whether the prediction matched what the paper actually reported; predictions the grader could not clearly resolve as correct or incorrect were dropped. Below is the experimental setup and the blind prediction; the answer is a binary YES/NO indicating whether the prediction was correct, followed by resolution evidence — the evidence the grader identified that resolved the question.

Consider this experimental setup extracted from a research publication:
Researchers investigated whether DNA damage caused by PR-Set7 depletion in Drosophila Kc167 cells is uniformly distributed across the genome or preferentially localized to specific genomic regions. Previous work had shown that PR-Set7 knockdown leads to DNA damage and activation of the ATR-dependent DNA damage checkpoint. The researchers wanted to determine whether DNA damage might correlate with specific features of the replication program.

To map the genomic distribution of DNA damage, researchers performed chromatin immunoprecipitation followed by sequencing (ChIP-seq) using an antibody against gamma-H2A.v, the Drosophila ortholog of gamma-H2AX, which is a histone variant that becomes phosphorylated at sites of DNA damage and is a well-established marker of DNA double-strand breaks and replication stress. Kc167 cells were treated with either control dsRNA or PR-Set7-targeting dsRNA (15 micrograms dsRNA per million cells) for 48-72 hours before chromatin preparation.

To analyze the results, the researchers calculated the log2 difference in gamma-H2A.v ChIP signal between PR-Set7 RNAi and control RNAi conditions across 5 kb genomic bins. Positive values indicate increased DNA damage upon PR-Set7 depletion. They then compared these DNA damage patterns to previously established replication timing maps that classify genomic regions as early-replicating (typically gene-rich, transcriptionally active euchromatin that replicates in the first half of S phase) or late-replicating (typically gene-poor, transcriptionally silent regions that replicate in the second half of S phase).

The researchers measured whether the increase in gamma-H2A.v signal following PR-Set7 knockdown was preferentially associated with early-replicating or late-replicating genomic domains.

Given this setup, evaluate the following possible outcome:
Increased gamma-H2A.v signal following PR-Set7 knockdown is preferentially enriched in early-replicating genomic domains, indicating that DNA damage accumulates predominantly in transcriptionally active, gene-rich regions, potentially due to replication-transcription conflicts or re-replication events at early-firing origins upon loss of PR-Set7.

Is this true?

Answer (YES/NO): NO